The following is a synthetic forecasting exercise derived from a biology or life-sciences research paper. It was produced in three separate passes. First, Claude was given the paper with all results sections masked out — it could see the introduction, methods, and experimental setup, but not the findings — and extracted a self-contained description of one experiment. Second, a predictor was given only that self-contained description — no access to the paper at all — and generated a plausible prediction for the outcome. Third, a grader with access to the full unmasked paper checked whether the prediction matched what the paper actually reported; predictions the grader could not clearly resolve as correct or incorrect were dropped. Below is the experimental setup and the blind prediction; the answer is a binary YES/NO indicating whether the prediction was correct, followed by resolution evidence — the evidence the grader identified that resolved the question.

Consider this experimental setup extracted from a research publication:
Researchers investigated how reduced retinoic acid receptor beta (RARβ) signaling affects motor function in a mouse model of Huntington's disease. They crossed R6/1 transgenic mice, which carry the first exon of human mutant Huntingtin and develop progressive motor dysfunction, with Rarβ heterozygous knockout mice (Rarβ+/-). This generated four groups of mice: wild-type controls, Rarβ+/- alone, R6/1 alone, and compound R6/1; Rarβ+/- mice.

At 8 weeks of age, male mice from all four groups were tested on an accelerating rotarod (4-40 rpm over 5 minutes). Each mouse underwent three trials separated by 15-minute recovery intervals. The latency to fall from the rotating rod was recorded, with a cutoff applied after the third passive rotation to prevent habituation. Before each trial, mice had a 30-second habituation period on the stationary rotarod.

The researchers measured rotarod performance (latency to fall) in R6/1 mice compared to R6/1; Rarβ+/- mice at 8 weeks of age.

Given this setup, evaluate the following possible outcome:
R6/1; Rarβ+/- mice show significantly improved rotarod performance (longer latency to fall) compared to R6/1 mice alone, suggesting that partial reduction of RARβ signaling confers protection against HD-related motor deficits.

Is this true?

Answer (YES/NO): NO